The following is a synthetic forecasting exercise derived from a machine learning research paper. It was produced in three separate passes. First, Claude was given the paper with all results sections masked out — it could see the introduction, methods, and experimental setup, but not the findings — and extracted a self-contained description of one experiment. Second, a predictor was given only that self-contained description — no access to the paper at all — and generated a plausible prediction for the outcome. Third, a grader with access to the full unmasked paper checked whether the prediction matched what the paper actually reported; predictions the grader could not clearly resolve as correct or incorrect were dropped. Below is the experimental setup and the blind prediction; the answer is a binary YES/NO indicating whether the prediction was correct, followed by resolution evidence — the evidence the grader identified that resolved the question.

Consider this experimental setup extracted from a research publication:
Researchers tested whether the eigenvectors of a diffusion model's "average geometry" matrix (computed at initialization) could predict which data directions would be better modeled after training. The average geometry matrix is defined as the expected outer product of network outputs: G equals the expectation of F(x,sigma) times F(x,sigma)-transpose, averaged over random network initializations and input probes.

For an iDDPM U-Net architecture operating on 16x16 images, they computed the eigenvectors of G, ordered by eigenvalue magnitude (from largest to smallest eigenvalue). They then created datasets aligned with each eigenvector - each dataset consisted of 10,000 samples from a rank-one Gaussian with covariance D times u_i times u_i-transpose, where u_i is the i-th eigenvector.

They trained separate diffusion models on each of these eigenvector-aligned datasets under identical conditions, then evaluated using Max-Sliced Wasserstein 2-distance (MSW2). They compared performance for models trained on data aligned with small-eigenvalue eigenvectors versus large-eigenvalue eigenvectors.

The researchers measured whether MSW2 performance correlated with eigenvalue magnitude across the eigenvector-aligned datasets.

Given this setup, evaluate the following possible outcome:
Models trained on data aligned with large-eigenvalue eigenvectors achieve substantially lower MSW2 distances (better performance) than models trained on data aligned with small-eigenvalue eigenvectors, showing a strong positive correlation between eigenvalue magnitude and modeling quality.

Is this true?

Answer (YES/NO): NO